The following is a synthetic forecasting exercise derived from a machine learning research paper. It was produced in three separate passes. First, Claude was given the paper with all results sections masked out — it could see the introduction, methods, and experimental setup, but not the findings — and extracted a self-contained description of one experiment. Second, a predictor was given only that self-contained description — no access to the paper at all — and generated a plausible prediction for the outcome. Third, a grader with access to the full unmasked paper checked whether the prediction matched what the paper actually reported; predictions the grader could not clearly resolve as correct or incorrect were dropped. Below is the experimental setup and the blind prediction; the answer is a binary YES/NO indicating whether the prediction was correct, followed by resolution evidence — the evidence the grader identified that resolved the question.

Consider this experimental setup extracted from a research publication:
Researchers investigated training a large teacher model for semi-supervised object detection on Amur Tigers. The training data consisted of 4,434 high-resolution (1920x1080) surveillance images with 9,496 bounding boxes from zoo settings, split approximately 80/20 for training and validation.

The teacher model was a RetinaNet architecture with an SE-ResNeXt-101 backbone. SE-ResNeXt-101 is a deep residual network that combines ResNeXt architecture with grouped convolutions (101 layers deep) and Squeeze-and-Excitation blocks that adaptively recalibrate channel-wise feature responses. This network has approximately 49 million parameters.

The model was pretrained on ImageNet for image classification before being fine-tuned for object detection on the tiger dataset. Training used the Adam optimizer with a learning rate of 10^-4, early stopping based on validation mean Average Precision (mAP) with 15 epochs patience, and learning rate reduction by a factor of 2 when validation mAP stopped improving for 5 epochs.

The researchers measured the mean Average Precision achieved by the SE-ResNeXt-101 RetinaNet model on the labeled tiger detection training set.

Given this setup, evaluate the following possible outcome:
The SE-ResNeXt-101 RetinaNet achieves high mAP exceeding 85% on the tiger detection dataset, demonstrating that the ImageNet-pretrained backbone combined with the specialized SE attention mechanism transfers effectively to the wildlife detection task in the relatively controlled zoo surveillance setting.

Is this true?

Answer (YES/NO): NO